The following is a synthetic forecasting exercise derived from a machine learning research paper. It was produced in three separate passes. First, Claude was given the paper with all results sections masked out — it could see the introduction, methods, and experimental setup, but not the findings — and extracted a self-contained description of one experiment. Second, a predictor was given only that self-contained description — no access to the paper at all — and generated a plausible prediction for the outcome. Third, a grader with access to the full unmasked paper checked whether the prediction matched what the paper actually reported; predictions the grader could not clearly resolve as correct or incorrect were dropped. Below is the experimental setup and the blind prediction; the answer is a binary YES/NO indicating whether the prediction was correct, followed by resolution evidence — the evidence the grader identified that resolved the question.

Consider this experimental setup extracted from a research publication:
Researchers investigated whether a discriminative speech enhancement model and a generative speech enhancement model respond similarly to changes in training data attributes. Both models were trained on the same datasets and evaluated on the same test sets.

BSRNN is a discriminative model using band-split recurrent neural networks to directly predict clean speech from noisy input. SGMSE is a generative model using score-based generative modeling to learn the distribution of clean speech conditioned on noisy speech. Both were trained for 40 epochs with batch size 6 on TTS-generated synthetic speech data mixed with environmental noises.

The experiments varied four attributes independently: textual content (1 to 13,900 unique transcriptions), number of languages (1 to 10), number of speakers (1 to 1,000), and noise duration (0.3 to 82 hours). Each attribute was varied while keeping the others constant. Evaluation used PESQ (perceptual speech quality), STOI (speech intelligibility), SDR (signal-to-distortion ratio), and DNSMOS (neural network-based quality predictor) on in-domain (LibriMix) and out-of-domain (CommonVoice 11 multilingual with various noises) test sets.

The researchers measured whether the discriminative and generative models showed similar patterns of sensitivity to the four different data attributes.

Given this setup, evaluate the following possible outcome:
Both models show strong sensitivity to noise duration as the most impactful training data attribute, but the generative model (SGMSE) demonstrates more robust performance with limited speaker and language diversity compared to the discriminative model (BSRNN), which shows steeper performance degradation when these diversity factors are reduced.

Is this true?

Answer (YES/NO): NO